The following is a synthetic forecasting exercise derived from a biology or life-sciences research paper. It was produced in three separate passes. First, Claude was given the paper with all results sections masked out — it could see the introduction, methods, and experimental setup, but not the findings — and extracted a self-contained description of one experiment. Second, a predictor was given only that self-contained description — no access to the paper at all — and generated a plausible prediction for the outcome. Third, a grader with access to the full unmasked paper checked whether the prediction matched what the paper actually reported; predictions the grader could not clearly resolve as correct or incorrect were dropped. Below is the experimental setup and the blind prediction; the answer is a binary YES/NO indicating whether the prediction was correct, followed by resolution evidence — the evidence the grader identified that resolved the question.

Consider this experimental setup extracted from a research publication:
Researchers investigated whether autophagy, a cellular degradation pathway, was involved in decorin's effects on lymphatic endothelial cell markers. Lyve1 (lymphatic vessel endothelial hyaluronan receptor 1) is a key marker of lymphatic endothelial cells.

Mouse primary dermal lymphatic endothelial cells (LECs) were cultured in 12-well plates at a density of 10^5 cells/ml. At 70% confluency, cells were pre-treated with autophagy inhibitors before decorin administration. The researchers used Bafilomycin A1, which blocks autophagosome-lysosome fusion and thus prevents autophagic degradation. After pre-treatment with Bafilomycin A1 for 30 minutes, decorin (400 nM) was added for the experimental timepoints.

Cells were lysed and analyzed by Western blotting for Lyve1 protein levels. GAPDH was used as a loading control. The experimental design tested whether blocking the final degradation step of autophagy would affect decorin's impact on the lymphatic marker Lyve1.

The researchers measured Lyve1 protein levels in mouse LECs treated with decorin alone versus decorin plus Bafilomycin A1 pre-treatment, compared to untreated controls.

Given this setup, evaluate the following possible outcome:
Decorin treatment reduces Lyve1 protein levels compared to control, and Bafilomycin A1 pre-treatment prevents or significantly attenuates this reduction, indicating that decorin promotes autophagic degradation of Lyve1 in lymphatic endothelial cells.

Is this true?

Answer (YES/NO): YES